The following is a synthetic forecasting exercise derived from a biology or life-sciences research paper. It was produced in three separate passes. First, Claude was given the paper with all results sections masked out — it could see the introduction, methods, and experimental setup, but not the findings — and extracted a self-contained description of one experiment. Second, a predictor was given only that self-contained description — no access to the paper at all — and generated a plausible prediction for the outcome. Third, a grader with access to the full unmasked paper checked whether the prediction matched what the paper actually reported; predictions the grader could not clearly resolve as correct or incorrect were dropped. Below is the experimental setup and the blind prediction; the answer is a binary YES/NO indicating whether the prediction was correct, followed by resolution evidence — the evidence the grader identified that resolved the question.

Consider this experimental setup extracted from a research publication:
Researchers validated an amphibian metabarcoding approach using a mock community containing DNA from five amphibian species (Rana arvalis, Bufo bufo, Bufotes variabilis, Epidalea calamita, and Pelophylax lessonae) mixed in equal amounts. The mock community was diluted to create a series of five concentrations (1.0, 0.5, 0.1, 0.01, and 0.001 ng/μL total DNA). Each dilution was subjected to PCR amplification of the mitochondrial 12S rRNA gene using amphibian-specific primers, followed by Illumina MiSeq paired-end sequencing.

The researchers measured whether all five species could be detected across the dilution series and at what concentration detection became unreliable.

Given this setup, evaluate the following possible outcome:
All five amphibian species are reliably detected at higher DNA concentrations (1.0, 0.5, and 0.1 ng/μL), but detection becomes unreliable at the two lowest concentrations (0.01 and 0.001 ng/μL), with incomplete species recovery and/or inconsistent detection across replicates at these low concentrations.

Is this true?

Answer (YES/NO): YES